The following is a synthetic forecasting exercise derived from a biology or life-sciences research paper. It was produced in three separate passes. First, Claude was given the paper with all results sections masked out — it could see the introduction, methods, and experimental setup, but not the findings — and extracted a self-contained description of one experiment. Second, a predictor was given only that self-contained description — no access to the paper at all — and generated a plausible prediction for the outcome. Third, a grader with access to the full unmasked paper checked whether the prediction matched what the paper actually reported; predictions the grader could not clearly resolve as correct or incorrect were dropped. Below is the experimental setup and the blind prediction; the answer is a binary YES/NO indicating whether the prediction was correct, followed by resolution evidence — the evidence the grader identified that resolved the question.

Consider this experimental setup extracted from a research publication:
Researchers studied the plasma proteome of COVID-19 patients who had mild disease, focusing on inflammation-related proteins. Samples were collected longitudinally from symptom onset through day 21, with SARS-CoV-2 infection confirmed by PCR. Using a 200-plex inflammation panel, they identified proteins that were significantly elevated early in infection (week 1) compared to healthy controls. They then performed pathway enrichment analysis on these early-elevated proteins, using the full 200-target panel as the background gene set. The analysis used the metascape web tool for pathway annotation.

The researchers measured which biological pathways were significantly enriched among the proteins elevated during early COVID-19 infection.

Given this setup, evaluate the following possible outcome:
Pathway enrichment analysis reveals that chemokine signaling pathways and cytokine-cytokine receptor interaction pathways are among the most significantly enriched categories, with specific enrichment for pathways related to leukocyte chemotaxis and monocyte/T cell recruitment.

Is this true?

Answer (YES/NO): NO